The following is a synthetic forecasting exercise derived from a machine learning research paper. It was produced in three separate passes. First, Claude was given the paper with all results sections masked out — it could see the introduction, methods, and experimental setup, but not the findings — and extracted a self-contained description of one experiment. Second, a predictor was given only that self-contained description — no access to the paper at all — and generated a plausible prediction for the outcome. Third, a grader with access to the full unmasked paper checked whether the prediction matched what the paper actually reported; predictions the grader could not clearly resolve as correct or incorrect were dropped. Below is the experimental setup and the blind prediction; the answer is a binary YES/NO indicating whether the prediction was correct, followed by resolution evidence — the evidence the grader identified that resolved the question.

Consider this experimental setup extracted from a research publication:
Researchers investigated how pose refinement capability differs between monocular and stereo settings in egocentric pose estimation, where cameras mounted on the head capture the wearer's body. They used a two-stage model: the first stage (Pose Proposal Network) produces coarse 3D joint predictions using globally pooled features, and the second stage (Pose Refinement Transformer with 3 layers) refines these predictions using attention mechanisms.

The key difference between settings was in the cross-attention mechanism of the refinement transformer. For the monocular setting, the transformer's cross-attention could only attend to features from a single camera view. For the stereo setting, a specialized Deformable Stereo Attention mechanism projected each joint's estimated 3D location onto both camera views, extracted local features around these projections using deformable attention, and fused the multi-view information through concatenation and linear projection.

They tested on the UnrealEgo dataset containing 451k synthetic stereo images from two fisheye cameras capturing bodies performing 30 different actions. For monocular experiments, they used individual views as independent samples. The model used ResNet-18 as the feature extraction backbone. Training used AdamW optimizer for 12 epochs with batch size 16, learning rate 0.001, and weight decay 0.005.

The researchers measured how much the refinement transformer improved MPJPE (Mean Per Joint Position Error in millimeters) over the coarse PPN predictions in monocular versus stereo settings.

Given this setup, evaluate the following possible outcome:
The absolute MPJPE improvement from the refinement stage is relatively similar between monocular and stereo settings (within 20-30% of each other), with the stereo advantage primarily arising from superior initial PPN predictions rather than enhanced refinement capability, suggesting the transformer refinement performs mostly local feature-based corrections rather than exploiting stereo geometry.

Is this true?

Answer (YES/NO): NO